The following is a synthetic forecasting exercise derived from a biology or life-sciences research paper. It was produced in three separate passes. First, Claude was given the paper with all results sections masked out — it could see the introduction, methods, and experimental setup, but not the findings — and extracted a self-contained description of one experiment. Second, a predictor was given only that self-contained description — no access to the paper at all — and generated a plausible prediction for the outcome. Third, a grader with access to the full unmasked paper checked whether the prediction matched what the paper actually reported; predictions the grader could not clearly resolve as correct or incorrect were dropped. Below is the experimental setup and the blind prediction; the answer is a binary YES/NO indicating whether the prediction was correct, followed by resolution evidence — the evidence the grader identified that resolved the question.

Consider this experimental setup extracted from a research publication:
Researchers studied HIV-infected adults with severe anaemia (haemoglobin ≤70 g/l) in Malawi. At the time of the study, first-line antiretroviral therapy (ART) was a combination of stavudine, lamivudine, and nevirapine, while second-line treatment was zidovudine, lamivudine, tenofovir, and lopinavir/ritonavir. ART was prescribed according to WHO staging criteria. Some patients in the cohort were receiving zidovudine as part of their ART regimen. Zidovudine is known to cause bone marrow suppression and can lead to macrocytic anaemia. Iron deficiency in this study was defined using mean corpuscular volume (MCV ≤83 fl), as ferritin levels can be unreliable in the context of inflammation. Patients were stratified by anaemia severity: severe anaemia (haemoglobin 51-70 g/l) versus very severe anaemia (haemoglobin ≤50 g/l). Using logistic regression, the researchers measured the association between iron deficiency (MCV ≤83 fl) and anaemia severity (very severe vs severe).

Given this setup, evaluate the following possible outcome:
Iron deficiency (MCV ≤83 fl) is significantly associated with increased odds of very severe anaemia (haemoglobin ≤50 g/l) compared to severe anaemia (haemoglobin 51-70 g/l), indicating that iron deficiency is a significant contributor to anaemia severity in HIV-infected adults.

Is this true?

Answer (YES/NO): NO